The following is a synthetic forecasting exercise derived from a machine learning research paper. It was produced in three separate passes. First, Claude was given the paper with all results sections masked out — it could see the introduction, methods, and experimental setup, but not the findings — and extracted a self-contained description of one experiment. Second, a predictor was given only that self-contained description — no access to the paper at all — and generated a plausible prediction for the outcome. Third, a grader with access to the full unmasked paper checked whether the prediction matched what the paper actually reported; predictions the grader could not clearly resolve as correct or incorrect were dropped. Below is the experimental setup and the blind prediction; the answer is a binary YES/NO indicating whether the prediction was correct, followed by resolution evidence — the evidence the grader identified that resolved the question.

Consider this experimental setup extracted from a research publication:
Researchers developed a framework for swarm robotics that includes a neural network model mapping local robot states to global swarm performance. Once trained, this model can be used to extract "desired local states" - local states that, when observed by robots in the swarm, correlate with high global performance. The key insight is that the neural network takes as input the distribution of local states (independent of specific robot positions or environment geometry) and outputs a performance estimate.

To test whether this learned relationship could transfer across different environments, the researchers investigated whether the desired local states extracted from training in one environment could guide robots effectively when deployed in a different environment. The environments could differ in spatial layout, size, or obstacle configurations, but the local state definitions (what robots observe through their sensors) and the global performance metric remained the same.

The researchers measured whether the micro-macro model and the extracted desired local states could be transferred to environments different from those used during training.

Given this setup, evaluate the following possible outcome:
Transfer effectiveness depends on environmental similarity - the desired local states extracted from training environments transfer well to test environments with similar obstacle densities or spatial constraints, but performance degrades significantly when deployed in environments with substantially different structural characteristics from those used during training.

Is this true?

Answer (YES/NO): NO